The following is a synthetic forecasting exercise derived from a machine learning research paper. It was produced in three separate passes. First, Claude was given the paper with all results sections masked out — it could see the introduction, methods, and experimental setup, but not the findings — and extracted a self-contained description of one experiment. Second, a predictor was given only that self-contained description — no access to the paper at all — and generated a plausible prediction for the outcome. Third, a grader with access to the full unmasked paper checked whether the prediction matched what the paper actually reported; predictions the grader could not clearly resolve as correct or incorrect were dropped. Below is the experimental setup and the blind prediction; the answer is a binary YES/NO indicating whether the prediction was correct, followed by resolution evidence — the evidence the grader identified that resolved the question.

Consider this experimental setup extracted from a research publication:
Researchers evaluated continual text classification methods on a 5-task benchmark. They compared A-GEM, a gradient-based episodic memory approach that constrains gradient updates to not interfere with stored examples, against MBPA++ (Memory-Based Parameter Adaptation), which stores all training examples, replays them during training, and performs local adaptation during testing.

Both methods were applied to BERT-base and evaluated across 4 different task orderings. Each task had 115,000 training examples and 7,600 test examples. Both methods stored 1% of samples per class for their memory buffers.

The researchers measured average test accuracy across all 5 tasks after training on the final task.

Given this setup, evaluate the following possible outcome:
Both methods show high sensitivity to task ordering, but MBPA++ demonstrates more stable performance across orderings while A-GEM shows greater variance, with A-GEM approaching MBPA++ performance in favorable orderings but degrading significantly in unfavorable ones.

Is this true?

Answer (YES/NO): NO